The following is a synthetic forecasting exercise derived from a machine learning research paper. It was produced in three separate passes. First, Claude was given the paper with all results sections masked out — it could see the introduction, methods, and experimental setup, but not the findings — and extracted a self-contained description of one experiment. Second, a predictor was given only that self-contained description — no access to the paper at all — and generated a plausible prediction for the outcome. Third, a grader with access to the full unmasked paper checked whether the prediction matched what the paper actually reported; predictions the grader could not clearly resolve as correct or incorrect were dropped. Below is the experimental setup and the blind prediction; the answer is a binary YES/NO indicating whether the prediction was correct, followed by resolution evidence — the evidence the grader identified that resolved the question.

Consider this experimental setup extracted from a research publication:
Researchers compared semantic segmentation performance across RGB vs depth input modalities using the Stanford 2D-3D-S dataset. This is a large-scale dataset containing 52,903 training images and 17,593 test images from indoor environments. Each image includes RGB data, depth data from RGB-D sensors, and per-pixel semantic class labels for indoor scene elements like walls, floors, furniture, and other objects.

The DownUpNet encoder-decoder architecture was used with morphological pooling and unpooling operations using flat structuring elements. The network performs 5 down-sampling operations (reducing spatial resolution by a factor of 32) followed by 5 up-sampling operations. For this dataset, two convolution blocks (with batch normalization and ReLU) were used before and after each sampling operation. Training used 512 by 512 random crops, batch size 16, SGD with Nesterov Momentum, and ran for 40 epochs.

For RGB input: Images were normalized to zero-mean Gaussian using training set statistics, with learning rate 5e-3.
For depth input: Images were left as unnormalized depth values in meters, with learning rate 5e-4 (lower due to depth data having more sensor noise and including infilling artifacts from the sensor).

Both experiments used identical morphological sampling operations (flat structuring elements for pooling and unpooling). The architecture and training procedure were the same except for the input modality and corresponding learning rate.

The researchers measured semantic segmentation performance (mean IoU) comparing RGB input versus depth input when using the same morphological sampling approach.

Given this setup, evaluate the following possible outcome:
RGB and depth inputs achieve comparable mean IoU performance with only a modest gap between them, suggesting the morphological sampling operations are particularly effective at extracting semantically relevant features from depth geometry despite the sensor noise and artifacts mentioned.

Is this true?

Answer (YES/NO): YES